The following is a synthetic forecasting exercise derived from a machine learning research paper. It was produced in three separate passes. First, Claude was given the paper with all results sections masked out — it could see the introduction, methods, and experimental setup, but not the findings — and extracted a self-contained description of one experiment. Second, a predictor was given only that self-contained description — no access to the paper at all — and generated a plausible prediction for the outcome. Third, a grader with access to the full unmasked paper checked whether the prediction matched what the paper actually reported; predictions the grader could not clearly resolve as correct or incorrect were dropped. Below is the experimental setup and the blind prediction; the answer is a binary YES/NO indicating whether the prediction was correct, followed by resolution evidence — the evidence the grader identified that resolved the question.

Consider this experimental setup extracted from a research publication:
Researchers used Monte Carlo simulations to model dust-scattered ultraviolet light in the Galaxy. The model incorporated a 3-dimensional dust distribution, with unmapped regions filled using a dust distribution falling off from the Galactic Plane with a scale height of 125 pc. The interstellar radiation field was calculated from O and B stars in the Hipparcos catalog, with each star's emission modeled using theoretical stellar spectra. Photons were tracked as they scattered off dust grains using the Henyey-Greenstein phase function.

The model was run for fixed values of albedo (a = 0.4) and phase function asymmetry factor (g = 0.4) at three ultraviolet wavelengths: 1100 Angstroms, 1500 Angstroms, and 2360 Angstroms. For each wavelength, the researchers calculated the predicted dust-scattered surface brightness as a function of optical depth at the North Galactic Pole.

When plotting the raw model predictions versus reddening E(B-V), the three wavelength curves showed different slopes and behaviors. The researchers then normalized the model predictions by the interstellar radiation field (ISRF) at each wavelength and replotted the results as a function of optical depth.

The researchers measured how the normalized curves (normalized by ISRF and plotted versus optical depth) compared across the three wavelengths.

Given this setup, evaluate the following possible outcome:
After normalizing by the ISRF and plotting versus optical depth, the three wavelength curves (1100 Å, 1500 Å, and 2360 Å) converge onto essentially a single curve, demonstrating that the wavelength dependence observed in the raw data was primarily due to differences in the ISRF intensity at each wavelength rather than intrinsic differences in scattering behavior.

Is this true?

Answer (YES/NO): YES